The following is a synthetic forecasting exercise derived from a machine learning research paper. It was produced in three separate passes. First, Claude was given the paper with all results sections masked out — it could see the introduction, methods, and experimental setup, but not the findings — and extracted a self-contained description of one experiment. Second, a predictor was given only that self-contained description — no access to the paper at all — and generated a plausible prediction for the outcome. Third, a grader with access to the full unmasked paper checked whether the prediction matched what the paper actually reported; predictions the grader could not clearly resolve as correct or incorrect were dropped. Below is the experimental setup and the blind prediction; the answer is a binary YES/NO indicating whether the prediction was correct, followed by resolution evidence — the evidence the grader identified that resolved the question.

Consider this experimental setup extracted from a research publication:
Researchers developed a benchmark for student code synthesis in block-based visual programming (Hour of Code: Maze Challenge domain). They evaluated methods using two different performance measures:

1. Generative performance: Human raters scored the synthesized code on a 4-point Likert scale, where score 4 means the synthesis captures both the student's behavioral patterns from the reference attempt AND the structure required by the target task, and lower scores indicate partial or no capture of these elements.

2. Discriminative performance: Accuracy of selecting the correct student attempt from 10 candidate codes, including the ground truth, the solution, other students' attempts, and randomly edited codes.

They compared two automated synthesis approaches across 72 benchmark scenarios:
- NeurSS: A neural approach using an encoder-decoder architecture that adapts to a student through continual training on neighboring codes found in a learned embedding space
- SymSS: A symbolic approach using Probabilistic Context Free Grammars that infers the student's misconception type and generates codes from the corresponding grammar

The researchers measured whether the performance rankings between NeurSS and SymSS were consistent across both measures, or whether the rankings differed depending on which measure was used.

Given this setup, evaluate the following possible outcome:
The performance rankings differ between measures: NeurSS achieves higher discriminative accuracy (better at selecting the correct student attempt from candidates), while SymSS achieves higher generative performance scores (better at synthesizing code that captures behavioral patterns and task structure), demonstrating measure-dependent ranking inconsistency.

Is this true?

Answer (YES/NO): NO